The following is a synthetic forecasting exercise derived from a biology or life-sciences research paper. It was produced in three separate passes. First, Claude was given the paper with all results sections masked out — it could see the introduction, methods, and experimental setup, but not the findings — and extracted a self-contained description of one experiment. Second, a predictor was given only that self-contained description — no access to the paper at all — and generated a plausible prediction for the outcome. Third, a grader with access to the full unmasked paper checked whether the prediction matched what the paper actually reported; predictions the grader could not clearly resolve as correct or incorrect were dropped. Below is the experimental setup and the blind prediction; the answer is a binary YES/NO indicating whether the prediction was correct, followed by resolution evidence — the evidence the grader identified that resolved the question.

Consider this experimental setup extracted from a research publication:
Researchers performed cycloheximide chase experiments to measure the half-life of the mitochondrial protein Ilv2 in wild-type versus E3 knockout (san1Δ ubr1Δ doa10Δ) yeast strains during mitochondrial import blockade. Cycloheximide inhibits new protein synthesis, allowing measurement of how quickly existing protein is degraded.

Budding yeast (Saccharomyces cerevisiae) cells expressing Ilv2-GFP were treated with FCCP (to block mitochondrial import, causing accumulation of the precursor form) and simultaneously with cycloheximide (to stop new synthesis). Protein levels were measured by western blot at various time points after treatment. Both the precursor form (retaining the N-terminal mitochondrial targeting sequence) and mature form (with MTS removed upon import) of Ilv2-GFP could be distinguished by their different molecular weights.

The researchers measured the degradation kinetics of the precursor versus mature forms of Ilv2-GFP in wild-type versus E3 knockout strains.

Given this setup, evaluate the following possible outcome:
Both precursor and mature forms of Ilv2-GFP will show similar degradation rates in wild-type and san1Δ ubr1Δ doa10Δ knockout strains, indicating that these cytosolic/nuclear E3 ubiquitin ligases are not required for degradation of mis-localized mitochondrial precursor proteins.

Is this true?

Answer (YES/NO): NO